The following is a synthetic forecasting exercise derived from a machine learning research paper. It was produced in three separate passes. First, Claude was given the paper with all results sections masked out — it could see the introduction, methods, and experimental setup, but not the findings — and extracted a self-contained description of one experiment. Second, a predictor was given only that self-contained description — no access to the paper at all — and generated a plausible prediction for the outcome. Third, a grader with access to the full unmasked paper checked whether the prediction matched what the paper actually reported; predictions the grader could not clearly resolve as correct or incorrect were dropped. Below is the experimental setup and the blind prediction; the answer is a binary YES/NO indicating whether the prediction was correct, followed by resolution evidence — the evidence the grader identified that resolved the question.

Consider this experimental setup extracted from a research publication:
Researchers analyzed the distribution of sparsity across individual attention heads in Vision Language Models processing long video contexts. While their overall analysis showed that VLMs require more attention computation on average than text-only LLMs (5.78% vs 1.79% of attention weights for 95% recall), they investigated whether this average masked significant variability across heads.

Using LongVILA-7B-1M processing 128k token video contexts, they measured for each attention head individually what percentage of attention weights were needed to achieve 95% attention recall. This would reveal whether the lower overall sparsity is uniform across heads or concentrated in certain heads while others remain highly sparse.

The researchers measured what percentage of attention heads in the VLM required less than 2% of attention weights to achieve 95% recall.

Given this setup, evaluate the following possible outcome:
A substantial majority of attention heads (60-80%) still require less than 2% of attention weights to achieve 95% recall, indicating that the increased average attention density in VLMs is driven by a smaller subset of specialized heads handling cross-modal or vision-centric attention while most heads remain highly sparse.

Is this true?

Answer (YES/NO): NO